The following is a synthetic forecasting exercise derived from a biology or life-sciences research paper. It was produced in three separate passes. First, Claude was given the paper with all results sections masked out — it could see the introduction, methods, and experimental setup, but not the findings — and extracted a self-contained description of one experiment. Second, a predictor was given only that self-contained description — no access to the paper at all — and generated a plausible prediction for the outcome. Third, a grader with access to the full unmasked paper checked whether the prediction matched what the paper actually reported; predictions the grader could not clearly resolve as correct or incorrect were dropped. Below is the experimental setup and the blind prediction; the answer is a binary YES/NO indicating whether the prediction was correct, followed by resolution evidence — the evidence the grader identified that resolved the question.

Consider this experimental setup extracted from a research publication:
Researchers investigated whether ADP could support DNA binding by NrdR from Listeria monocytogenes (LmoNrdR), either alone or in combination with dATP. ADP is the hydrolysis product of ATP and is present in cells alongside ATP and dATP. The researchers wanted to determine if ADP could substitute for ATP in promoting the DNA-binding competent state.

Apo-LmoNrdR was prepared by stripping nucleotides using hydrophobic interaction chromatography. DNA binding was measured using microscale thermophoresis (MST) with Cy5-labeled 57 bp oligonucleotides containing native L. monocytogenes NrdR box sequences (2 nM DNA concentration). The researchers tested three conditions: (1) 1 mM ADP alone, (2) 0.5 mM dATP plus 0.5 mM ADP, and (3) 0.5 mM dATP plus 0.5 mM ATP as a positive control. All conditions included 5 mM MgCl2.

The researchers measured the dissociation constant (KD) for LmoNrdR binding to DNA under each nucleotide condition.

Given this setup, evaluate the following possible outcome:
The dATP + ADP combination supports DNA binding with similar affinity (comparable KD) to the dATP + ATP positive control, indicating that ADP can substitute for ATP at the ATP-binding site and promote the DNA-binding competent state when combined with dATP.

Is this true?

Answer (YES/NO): NO